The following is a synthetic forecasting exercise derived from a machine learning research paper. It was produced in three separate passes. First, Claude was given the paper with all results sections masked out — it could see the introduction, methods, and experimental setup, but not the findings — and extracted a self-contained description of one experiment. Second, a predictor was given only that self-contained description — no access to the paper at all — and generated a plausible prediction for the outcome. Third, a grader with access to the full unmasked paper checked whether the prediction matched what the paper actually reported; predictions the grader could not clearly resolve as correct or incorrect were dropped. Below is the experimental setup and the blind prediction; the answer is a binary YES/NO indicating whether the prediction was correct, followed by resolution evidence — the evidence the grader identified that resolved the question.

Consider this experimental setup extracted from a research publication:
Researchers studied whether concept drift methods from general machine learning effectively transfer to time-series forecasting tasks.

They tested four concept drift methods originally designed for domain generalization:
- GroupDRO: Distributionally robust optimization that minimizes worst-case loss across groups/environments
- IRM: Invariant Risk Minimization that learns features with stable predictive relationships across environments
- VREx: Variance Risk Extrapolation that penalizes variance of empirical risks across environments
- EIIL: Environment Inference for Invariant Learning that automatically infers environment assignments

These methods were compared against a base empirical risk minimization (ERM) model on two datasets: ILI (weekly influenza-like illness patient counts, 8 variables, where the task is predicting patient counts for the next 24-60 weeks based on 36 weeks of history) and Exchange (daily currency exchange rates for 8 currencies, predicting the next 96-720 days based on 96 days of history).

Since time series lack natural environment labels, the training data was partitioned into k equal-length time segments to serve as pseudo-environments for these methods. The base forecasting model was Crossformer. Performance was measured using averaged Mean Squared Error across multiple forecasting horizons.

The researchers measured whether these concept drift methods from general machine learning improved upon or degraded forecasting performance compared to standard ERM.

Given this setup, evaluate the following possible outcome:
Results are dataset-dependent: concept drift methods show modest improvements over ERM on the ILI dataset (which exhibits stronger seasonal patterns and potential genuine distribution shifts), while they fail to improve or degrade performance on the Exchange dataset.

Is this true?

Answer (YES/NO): NO